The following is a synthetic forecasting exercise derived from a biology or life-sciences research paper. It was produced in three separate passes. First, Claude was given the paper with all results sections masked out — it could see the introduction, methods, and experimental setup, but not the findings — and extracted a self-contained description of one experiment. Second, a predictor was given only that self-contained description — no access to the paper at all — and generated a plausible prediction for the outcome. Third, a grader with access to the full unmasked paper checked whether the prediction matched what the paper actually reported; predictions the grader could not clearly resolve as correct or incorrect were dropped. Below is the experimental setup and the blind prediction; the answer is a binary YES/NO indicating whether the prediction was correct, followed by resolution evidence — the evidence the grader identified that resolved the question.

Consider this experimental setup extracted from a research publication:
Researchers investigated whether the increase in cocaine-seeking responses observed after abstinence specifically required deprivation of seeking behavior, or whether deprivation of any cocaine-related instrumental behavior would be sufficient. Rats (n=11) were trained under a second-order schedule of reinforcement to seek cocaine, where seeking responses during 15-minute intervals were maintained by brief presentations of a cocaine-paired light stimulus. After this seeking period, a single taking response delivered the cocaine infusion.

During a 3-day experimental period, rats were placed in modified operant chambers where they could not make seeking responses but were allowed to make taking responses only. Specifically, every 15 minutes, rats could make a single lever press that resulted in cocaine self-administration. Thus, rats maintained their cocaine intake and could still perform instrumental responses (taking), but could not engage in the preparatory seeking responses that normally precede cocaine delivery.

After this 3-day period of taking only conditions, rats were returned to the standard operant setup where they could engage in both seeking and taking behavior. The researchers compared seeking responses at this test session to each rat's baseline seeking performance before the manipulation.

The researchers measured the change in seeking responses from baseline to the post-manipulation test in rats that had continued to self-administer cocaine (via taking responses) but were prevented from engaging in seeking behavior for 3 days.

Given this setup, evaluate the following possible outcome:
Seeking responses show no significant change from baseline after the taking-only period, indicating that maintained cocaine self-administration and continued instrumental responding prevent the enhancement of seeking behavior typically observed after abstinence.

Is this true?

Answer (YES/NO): NO